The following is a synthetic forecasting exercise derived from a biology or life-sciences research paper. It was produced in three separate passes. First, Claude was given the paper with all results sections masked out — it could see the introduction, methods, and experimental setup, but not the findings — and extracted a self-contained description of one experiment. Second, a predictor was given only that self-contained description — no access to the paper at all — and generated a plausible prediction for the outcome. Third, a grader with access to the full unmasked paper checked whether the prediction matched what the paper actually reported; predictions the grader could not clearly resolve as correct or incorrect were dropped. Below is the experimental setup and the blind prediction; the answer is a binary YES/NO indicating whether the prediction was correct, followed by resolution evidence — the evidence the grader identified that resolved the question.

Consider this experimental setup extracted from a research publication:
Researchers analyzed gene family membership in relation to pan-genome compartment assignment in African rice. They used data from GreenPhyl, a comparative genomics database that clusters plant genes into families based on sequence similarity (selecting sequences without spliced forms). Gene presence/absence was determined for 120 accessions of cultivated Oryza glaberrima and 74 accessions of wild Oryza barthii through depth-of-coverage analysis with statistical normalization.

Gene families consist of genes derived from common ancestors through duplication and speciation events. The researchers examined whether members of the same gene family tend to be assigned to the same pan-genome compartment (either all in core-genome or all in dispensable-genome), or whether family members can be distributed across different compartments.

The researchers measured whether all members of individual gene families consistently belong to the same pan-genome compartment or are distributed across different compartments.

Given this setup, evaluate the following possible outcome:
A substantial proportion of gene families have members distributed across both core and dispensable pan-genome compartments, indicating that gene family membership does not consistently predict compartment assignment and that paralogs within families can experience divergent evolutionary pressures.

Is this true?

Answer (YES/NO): YES